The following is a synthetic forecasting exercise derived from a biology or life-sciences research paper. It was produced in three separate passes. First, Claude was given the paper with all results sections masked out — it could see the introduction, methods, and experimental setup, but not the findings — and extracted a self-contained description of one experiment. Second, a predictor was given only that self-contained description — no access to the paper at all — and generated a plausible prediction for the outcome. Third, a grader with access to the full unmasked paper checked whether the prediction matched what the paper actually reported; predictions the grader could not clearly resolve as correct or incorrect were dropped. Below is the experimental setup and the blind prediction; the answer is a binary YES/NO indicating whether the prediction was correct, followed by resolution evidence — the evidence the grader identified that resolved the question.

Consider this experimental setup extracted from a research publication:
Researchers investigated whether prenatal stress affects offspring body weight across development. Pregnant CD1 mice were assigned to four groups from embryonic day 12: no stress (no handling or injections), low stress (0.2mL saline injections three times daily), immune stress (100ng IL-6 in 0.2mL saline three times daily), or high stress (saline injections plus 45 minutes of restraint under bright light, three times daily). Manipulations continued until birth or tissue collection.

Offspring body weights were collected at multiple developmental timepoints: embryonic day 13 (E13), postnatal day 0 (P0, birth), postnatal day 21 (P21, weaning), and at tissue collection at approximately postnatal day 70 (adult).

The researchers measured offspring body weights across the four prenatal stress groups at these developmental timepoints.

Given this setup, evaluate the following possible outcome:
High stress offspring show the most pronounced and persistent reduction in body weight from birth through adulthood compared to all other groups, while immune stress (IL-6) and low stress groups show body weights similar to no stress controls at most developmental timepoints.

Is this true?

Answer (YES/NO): NO